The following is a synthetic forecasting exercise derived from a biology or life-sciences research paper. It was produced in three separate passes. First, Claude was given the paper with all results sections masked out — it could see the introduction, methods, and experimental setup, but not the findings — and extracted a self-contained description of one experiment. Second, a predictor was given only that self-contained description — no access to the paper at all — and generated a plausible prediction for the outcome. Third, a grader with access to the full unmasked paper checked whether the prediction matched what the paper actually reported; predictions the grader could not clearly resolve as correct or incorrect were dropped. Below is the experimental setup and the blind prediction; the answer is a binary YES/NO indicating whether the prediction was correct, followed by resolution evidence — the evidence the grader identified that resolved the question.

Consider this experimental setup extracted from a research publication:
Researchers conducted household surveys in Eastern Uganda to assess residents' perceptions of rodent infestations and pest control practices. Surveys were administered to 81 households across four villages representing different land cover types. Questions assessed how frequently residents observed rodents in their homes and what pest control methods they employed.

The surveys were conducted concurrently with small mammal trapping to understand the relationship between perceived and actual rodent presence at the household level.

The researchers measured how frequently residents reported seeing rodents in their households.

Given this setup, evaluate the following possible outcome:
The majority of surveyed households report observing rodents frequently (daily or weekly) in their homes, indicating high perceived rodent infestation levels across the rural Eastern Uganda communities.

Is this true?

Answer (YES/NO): YES